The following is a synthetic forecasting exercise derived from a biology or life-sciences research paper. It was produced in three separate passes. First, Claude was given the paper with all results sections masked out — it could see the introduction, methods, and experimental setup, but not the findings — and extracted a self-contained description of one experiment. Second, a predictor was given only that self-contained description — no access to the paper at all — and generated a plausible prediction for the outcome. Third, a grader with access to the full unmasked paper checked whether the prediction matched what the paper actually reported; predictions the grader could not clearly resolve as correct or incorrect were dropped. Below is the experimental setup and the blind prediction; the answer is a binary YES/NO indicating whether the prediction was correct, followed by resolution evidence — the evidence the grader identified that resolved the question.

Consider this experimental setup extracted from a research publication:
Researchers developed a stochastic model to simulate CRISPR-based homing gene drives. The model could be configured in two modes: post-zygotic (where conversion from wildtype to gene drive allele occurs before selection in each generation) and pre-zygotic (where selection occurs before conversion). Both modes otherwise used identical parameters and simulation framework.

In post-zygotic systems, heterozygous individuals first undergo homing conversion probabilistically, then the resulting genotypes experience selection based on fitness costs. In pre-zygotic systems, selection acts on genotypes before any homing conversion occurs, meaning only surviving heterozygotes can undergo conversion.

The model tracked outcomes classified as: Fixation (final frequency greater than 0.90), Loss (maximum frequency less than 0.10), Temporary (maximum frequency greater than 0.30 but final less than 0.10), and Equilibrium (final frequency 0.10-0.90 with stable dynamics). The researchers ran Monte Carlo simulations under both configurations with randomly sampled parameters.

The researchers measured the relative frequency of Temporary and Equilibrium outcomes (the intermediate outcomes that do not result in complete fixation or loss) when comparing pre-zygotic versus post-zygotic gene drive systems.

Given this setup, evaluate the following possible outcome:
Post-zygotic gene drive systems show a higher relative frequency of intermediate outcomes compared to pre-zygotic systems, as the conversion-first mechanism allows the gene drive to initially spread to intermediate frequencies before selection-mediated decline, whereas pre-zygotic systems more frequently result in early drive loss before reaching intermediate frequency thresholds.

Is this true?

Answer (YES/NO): NO